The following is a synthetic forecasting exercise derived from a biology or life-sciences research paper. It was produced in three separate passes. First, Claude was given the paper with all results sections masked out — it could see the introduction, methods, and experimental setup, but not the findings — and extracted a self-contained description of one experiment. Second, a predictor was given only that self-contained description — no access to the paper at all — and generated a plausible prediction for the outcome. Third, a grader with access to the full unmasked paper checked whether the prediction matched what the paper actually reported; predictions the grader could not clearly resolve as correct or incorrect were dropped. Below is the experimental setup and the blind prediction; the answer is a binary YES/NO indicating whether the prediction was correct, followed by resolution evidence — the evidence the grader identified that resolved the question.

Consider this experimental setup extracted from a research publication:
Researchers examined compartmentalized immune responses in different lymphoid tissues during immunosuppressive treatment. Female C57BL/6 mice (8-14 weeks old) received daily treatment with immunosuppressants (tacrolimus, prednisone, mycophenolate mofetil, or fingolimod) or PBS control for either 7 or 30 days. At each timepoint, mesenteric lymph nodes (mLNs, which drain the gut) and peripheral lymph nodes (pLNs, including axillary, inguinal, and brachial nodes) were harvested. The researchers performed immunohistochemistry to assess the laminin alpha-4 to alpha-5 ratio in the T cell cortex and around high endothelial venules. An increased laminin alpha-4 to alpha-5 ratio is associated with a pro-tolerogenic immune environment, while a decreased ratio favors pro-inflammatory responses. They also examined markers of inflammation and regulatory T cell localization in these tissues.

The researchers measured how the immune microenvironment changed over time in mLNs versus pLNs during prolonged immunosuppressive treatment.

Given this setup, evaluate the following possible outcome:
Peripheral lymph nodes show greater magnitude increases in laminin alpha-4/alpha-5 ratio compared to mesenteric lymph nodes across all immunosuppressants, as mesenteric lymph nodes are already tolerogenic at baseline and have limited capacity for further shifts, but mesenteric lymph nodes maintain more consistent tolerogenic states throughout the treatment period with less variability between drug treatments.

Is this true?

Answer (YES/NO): NO